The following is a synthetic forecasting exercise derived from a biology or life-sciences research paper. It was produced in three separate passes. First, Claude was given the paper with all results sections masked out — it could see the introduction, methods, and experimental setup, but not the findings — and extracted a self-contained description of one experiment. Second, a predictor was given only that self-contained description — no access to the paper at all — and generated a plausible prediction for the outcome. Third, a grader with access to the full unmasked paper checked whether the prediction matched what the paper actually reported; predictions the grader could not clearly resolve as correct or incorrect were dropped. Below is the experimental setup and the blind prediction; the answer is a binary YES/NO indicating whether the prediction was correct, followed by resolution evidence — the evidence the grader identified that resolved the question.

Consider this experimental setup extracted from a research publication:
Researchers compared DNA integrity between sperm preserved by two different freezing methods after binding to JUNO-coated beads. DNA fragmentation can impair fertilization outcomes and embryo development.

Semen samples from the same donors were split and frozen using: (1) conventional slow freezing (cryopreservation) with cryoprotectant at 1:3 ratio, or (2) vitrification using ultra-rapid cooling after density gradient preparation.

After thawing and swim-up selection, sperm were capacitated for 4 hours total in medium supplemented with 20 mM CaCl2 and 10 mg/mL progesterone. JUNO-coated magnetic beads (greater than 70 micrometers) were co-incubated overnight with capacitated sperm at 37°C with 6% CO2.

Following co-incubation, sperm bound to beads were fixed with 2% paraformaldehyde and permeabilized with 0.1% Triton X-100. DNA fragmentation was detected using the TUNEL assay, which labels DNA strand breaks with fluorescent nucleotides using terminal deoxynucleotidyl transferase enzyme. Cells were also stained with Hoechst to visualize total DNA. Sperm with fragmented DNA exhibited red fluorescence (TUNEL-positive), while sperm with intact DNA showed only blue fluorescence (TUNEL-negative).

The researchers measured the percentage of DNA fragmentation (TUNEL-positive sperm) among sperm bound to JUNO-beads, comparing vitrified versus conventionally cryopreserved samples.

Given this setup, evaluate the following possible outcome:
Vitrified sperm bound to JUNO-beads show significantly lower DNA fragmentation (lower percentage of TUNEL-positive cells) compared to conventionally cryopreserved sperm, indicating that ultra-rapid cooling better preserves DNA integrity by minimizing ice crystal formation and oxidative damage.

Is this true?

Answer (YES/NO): YES